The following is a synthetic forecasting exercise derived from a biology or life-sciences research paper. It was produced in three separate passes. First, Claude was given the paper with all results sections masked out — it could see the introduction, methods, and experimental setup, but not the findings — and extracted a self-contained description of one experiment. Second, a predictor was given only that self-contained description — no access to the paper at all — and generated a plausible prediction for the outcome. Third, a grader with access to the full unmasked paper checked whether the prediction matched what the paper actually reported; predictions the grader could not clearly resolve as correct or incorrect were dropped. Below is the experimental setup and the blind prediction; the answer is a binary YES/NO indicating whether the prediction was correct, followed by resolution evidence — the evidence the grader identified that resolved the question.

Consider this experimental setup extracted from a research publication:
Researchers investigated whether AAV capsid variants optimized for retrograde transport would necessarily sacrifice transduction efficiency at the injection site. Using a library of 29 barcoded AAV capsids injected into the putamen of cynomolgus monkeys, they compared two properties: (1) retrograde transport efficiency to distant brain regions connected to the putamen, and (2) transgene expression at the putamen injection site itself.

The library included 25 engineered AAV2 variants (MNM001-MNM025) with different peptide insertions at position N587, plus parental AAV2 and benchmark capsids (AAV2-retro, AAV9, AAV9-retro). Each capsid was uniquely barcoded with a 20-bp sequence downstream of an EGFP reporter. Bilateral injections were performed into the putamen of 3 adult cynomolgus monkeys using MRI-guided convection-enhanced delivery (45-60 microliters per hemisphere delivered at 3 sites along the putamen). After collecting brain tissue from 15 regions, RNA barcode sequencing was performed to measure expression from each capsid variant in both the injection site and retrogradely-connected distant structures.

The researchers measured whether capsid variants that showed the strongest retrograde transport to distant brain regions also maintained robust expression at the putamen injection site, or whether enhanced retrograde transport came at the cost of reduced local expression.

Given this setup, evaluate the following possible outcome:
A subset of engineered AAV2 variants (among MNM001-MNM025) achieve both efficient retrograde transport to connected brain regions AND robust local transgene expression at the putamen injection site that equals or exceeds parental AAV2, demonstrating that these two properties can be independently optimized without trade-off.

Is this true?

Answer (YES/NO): YES